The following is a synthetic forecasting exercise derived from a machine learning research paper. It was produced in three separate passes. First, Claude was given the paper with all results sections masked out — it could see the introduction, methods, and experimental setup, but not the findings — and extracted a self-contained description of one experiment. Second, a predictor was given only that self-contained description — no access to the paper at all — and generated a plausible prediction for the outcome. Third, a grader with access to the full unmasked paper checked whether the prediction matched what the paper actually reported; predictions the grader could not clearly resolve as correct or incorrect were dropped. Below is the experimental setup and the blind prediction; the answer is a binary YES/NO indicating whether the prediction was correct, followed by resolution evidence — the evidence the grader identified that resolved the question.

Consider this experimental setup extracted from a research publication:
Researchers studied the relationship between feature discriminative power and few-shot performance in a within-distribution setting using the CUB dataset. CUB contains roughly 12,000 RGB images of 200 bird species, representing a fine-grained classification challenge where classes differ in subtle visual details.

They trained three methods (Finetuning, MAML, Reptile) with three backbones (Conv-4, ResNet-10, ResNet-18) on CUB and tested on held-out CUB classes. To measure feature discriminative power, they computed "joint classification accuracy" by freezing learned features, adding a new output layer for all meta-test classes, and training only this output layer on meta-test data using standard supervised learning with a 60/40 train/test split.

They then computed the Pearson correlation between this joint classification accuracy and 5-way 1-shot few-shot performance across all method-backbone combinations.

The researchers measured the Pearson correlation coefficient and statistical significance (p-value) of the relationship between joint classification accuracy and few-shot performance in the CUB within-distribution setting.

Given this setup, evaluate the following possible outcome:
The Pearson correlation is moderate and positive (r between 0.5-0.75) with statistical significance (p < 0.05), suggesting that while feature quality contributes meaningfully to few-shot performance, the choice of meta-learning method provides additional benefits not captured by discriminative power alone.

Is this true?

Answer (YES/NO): NO